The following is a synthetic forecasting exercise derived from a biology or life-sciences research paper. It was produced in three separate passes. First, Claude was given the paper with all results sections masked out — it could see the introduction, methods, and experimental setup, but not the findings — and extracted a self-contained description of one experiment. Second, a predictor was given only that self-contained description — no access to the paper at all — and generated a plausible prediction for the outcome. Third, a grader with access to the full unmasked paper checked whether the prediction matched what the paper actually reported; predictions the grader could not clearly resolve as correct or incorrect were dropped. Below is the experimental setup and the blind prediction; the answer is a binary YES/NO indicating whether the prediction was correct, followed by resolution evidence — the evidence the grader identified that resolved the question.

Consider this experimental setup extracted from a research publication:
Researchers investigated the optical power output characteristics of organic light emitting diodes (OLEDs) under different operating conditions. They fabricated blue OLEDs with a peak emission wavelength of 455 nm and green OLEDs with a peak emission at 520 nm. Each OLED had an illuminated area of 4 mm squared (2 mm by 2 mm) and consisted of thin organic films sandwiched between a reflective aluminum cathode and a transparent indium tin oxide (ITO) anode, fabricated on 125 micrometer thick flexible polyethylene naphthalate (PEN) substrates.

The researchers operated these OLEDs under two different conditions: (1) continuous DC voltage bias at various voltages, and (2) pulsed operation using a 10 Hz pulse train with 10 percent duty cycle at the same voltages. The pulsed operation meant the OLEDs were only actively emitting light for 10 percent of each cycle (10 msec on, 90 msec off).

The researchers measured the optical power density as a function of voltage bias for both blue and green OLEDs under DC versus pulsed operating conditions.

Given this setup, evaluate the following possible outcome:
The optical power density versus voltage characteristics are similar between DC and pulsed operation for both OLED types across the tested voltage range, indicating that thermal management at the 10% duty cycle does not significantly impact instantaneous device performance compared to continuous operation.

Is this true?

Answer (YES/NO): NO